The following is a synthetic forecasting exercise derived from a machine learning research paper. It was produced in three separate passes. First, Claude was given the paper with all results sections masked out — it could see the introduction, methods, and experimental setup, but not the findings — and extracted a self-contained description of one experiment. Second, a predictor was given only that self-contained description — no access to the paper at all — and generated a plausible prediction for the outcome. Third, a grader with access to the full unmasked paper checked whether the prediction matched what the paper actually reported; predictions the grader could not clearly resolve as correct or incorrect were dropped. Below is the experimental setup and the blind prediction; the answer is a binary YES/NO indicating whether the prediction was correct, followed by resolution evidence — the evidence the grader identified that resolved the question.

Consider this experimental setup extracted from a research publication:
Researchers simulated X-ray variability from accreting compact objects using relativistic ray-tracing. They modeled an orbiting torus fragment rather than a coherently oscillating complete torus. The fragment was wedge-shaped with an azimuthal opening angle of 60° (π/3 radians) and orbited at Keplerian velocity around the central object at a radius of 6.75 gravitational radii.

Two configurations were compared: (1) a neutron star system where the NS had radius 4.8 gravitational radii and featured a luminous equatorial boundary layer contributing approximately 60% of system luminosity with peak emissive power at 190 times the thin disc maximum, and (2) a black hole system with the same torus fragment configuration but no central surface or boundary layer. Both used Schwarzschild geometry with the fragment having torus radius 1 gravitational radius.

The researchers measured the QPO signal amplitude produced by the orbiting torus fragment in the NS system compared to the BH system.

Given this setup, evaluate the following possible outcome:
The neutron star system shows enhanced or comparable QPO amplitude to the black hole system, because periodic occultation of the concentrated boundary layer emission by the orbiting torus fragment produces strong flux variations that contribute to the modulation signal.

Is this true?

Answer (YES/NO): YES